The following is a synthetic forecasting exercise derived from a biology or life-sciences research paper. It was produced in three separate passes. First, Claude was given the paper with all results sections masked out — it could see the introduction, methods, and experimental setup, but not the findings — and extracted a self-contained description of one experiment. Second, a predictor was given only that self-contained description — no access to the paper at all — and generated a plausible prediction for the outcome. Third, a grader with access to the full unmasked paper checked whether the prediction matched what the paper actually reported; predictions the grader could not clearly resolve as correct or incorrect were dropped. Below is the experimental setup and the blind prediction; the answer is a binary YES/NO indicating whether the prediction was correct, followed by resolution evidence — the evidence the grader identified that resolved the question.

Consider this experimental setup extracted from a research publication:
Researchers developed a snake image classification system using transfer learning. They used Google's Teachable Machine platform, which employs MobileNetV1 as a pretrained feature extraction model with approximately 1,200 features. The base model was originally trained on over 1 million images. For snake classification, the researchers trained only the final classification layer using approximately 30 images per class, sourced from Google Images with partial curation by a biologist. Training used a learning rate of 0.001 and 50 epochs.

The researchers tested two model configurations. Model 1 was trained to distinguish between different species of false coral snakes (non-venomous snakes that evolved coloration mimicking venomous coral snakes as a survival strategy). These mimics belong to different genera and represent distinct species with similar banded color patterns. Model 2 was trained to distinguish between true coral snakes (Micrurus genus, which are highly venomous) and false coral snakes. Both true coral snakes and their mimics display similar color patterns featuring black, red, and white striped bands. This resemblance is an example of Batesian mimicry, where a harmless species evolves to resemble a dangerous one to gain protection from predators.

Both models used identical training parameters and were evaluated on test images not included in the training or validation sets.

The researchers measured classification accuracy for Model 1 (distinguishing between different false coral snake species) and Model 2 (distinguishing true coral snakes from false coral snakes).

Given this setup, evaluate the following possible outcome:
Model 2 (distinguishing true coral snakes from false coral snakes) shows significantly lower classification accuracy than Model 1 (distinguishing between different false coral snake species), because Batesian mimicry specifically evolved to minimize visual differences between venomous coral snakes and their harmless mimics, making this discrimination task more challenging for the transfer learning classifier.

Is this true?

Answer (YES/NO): YES